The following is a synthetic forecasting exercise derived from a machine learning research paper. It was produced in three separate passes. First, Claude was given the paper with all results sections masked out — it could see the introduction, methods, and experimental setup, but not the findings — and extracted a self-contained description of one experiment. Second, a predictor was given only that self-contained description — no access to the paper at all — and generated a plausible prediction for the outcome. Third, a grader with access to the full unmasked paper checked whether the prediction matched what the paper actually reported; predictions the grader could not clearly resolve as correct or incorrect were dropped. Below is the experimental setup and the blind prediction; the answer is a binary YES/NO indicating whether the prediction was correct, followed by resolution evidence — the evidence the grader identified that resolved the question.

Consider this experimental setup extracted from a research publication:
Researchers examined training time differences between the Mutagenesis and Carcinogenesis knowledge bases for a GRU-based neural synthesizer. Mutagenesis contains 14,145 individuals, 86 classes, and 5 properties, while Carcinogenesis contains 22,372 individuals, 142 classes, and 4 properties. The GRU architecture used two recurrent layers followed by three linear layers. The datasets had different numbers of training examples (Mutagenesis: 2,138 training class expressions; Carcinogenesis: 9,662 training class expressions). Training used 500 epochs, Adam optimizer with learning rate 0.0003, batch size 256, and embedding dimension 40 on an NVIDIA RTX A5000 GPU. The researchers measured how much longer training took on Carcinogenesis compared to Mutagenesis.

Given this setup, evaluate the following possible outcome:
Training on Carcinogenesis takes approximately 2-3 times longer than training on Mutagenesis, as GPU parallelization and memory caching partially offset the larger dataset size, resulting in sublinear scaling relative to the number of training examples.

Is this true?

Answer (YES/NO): YES